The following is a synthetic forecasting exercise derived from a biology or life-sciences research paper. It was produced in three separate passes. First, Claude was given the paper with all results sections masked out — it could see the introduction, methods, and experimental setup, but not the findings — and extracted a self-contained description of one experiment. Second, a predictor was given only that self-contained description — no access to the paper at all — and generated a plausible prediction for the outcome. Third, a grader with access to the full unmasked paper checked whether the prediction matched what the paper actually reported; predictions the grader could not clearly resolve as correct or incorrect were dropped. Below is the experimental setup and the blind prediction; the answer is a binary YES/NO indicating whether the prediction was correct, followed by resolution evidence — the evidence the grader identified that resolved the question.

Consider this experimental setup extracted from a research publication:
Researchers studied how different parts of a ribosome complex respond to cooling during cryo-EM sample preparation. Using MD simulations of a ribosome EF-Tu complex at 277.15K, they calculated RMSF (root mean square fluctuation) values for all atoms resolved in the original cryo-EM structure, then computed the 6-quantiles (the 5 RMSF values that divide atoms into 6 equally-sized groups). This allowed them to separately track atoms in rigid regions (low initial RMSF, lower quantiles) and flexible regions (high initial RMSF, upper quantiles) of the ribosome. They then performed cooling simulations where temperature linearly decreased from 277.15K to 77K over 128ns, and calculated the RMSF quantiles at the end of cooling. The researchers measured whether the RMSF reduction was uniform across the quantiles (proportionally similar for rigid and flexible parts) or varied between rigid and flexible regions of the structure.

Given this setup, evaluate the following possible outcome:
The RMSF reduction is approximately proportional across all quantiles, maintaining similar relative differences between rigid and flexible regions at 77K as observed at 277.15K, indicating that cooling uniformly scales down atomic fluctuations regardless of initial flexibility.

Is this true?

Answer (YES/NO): NO